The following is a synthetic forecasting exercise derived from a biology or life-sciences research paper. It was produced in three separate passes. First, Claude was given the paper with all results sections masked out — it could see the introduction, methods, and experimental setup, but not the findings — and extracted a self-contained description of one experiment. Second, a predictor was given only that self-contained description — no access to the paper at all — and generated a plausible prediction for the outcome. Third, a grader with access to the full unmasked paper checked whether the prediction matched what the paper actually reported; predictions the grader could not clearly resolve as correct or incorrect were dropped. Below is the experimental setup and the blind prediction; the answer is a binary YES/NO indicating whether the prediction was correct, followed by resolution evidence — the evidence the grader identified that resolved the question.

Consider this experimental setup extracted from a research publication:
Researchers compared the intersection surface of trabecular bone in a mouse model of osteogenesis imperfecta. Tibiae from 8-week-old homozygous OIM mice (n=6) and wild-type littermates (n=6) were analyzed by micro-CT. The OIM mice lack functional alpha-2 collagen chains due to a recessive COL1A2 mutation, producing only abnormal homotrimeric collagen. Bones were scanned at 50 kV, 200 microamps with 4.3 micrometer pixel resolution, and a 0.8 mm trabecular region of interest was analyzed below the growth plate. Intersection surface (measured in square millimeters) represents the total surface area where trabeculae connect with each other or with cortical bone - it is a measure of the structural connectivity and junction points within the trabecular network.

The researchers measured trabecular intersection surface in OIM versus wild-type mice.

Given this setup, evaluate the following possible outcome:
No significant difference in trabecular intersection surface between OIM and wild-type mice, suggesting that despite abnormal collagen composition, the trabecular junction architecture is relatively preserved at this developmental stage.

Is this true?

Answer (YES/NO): NO